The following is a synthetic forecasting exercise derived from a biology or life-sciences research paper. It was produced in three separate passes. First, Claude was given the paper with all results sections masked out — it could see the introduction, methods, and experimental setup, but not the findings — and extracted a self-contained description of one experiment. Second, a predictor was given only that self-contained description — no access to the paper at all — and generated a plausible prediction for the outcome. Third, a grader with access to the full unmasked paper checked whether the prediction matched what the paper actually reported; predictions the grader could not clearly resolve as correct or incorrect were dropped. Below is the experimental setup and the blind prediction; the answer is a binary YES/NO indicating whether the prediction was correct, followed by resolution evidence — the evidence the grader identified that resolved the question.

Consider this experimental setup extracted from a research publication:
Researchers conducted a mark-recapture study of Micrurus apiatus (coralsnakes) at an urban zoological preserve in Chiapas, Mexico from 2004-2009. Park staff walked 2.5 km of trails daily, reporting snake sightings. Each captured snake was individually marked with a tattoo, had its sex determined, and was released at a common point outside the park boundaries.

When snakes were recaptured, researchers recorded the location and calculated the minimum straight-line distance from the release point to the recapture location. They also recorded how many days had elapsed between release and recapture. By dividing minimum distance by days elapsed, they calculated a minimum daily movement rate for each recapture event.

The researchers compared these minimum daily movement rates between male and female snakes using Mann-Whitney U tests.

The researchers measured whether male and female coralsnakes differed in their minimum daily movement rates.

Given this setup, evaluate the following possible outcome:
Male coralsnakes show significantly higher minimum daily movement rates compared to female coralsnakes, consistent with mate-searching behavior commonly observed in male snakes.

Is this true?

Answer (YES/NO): NO